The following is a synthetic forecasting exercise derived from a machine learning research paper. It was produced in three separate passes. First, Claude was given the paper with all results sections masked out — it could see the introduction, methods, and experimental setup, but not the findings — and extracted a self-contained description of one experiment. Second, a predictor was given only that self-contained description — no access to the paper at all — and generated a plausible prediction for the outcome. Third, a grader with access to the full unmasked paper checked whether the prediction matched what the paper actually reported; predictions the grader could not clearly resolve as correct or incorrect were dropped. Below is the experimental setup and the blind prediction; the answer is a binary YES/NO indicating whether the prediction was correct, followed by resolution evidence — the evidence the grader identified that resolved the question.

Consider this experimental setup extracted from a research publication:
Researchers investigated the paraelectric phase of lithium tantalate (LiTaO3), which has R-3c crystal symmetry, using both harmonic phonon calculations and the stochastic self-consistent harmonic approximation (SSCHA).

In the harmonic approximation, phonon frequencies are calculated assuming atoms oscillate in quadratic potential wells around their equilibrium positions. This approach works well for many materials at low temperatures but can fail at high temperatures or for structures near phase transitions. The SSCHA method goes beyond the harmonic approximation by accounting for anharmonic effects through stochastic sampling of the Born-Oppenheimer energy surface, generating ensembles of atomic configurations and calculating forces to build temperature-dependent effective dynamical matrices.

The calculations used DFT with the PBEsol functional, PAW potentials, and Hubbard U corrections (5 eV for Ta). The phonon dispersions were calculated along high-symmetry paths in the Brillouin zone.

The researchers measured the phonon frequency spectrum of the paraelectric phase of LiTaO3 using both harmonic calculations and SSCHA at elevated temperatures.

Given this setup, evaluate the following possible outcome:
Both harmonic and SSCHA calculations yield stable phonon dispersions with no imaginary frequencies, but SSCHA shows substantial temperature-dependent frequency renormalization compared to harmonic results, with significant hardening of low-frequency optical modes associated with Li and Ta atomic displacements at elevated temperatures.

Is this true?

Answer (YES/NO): NO